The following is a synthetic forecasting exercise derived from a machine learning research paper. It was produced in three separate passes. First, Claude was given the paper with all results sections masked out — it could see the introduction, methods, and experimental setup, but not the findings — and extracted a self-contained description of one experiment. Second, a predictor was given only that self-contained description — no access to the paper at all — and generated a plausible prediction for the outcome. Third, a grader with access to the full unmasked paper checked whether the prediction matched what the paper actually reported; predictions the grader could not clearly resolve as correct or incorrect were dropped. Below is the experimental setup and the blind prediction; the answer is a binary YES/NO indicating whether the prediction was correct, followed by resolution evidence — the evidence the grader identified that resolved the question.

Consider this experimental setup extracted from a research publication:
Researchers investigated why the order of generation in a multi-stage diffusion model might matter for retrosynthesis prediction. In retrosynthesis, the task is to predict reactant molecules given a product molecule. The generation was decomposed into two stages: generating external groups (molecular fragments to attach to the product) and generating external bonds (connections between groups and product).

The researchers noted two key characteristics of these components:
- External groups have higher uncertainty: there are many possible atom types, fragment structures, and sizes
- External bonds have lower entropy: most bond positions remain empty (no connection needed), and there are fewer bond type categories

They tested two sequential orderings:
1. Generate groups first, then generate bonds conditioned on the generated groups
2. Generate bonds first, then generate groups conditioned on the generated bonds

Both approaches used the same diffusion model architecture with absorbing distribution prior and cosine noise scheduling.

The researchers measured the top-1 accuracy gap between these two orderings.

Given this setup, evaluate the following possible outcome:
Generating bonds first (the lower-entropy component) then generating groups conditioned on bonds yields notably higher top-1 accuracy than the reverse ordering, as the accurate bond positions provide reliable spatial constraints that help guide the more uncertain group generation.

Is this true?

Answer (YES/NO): NO